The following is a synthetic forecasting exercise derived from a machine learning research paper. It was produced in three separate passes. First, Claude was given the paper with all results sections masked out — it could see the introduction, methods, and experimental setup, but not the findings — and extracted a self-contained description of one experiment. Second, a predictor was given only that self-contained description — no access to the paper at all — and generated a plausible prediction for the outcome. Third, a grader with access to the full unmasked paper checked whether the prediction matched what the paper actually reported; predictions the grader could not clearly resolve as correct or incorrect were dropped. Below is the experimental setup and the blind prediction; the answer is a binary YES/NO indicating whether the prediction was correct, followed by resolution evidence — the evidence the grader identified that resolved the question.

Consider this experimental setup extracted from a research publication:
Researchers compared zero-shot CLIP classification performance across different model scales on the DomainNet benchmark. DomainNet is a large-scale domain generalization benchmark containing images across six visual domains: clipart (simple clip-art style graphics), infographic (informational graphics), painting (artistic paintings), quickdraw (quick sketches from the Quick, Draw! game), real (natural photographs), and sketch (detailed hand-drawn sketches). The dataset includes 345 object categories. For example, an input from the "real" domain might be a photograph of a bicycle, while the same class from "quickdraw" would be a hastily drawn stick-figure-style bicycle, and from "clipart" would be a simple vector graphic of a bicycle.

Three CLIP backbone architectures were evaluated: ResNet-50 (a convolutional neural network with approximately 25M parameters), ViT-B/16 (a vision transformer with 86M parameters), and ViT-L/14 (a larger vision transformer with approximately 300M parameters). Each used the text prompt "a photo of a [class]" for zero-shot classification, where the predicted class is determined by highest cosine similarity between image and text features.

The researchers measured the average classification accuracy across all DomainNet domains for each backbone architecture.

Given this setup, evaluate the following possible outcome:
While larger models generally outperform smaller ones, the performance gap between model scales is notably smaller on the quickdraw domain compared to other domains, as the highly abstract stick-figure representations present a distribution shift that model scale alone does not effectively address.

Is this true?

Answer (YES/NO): NO